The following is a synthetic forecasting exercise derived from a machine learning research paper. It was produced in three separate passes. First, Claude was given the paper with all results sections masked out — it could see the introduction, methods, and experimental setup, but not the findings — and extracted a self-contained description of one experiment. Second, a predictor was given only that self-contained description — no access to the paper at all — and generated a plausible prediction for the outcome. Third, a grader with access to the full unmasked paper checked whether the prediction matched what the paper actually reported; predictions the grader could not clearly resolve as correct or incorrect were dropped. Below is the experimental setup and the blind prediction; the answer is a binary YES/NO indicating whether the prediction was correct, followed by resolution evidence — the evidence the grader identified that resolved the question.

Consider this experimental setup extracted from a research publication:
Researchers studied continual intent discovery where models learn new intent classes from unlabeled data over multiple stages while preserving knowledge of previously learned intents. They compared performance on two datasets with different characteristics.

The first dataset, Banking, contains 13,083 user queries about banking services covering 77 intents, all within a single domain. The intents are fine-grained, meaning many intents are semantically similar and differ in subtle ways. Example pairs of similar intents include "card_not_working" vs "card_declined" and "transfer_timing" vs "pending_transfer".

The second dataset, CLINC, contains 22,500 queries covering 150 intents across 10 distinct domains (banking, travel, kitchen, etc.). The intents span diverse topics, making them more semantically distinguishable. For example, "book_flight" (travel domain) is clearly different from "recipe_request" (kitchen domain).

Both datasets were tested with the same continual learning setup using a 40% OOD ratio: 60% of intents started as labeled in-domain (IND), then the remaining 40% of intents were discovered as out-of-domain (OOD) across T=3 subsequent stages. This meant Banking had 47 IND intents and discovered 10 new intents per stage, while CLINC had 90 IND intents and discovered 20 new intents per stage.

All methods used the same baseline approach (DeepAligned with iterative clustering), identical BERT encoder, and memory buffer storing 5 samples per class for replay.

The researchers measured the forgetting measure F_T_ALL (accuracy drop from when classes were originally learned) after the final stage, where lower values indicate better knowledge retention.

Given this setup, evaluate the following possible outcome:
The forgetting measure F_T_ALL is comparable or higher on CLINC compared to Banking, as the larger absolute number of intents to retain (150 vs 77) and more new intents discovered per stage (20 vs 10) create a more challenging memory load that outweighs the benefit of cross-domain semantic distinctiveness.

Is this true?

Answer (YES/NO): NO